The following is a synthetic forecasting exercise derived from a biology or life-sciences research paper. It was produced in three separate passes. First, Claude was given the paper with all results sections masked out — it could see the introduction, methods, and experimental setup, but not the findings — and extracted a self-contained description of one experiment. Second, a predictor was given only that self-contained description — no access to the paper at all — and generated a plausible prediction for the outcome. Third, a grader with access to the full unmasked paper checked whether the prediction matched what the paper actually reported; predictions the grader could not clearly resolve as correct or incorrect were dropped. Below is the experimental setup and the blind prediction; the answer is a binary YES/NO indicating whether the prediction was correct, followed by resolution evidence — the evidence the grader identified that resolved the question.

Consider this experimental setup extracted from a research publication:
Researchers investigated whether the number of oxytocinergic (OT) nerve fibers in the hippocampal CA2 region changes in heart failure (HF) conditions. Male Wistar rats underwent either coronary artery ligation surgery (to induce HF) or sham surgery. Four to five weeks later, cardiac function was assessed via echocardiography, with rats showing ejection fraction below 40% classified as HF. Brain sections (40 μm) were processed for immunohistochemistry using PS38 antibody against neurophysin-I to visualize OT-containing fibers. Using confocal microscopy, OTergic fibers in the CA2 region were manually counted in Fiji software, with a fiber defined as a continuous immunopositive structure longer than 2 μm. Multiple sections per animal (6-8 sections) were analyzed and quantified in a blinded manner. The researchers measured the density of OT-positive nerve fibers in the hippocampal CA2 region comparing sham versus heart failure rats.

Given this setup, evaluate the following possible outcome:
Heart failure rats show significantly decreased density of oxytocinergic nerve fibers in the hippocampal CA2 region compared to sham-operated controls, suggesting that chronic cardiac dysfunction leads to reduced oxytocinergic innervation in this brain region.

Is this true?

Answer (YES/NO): YES